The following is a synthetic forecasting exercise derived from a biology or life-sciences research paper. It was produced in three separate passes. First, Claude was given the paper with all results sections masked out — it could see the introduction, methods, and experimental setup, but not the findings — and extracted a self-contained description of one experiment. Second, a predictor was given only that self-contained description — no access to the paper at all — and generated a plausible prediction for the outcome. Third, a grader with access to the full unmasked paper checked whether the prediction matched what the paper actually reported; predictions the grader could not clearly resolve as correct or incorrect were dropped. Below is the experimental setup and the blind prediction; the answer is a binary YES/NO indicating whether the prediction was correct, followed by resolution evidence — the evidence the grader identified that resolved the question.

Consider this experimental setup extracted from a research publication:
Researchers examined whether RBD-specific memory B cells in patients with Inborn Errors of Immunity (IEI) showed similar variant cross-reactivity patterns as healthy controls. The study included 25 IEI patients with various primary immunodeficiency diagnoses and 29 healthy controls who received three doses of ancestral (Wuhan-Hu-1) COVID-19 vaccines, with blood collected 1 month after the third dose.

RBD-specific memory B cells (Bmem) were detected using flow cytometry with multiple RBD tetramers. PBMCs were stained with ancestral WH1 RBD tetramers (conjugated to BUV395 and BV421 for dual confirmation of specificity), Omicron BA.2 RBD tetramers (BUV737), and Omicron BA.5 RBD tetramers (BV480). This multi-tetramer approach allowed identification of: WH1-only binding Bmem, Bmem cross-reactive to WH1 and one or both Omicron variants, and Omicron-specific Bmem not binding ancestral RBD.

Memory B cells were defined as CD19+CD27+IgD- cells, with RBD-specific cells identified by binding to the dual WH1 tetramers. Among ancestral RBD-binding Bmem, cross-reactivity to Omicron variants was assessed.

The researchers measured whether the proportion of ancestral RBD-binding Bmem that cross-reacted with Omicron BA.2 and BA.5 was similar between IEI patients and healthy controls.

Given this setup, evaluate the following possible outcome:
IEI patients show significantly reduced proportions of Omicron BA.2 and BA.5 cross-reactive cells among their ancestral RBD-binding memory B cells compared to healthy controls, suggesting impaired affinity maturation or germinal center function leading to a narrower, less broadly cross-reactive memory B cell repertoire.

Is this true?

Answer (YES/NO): YES